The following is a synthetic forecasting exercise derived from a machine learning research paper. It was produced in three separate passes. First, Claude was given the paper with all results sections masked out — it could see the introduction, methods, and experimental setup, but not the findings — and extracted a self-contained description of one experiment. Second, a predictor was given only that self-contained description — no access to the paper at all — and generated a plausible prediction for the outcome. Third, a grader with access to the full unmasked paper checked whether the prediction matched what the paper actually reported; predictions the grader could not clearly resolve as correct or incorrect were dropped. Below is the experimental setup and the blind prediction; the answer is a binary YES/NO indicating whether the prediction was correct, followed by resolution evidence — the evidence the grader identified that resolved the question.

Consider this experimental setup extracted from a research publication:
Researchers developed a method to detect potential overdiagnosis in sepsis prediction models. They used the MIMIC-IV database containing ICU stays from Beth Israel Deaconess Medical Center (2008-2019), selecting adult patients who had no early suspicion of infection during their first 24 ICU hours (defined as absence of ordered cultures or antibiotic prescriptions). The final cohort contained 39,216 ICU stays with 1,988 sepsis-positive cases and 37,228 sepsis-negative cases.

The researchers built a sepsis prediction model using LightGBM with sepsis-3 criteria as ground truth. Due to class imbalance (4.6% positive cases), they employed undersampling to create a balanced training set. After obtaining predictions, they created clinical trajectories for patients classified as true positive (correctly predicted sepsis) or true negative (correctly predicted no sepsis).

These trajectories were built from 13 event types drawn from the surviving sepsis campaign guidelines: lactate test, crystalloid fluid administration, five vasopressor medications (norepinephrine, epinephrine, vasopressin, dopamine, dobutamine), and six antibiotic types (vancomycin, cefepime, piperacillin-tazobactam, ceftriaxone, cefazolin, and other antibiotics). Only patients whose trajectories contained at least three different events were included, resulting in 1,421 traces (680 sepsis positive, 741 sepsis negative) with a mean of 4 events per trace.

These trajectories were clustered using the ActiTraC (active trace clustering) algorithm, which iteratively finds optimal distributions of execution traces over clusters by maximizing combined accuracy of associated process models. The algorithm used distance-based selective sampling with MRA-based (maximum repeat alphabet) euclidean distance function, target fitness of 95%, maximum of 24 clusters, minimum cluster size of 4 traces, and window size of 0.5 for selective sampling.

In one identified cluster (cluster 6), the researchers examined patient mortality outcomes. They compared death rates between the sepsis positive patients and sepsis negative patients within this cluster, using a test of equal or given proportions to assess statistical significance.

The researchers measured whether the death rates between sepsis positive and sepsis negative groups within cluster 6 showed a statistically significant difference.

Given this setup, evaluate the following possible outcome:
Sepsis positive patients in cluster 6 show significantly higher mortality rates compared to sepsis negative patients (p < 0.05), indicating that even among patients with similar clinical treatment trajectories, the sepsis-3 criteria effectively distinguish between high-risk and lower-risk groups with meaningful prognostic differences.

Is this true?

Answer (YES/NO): NO